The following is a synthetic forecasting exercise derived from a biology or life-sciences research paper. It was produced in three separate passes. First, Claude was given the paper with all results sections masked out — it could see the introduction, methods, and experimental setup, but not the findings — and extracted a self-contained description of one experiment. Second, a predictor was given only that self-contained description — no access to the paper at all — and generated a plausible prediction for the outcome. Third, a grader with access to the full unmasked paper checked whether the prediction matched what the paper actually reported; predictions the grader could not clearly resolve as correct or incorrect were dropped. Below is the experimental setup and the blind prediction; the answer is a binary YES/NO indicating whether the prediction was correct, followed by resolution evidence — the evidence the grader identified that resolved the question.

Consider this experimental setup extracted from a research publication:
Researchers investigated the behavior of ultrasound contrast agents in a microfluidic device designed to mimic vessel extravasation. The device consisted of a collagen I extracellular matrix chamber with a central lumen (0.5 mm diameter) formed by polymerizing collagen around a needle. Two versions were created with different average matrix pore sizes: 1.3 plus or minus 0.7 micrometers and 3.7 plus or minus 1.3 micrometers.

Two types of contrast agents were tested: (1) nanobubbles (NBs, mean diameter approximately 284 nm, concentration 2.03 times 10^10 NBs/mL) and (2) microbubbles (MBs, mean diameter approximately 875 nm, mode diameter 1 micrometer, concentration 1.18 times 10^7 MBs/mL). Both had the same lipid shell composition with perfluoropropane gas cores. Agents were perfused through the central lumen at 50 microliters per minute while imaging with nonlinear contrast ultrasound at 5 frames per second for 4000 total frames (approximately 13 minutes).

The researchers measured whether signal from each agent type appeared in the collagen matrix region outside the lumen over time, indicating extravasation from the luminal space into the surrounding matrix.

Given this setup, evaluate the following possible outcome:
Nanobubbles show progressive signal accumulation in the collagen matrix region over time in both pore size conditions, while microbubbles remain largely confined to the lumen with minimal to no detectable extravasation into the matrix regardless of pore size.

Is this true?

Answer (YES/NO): YES